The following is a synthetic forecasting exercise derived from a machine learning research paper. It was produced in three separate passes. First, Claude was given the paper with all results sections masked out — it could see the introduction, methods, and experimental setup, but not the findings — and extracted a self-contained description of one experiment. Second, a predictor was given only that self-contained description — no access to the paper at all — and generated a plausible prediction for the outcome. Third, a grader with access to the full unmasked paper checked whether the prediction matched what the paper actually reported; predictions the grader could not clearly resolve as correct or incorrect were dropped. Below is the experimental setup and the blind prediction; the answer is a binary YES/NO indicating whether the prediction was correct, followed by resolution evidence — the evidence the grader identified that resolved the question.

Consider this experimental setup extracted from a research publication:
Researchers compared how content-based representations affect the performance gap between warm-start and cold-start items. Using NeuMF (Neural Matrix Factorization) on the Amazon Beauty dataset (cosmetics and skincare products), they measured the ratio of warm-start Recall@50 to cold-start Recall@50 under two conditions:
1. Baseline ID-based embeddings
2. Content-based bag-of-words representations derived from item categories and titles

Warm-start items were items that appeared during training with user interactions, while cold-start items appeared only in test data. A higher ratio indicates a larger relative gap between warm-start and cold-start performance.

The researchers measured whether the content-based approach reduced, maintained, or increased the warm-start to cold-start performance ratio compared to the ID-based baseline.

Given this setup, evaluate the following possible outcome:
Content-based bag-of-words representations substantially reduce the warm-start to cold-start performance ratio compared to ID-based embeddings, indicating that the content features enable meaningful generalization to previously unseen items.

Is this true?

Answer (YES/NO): YES